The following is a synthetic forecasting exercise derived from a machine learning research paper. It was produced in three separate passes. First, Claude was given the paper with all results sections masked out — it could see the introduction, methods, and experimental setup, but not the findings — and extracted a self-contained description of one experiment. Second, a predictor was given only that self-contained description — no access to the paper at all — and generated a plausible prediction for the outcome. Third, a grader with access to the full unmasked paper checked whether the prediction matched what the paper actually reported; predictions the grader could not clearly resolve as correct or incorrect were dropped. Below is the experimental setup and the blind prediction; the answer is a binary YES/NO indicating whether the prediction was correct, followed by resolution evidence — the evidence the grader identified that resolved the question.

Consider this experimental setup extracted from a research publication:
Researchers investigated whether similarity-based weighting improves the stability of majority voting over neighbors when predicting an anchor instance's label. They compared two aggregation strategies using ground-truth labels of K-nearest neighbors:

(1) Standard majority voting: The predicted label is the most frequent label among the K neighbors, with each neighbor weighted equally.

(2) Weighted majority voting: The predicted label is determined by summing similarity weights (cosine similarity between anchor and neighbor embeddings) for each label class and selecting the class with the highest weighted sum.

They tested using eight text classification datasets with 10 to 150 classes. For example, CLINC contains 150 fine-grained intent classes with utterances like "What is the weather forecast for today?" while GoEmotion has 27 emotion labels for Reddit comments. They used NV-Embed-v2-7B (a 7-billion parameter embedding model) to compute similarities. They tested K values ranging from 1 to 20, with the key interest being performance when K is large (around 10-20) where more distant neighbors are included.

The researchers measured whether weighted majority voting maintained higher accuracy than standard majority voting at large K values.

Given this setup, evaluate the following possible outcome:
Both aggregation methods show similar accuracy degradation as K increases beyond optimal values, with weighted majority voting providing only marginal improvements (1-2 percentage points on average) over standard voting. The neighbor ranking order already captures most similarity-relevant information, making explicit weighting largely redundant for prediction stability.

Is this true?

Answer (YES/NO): NO